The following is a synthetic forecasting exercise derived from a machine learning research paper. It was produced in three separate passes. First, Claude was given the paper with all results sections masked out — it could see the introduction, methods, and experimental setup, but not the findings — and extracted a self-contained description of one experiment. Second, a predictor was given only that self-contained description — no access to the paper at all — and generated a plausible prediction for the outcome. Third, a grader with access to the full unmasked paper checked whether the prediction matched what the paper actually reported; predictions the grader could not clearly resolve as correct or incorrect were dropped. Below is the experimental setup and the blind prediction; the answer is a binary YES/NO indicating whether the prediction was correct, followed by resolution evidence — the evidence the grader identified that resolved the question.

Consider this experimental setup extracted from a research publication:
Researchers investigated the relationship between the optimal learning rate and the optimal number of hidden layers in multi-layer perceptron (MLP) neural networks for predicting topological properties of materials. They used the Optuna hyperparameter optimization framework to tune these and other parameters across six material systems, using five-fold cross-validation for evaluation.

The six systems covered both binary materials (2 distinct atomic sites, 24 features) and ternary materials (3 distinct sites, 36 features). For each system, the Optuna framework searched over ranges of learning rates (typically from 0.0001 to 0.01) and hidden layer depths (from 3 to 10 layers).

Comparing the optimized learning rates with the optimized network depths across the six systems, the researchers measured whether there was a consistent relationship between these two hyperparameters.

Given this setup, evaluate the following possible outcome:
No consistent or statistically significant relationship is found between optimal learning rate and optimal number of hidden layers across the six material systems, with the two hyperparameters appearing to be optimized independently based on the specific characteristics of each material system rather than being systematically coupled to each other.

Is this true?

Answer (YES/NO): NO